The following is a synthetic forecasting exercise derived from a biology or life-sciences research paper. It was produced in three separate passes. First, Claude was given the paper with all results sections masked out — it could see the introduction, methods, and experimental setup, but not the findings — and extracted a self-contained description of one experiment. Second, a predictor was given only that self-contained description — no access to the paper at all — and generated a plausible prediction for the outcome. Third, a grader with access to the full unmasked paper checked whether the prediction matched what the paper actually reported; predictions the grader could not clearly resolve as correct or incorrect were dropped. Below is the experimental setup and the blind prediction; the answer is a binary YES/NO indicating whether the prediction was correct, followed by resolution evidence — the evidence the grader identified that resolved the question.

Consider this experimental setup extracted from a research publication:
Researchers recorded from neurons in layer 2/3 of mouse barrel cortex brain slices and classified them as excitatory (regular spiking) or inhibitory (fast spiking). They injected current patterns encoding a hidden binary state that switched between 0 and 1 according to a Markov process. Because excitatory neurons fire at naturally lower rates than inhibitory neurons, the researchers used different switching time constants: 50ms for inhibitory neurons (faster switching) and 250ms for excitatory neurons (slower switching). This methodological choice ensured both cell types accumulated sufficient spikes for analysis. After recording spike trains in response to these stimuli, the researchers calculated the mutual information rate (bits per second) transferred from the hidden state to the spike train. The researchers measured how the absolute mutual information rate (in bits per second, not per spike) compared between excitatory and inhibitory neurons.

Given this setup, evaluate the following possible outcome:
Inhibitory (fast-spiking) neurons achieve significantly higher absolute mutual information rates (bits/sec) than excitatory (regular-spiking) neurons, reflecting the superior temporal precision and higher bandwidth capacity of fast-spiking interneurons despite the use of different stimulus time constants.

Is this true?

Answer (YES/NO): YES